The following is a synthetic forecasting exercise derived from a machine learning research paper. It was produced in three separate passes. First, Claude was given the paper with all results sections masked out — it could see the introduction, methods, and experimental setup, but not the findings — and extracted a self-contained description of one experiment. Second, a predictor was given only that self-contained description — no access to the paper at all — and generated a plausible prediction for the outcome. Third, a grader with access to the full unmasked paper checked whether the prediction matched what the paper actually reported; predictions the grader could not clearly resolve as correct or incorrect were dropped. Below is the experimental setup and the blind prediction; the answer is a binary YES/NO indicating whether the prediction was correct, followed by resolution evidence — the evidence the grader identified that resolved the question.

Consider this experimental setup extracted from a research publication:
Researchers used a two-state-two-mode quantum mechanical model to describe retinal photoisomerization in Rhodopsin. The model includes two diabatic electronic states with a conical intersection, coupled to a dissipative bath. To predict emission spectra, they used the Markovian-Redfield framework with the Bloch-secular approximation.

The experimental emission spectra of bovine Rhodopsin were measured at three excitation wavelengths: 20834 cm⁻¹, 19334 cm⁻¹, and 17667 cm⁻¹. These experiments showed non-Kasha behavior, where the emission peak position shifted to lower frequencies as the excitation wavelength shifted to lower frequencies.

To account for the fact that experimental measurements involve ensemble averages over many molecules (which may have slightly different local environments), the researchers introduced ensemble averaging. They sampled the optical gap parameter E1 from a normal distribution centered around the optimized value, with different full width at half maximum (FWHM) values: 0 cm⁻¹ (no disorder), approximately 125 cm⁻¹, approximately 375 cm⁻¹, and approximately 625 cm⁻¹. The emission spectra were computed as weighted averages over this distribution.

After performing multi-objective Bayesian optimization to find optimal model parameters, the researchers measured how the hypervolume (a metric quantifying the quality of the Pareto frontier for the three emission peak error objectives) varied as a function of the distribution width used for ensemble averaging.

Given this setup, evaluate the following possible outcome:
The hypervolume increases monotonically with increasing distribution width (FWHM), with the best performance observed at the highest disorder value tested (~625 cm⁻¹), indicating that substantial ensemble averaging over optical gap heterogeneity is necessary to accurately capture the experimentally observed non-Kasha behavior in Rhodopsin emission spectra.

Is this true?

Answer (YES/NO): NO